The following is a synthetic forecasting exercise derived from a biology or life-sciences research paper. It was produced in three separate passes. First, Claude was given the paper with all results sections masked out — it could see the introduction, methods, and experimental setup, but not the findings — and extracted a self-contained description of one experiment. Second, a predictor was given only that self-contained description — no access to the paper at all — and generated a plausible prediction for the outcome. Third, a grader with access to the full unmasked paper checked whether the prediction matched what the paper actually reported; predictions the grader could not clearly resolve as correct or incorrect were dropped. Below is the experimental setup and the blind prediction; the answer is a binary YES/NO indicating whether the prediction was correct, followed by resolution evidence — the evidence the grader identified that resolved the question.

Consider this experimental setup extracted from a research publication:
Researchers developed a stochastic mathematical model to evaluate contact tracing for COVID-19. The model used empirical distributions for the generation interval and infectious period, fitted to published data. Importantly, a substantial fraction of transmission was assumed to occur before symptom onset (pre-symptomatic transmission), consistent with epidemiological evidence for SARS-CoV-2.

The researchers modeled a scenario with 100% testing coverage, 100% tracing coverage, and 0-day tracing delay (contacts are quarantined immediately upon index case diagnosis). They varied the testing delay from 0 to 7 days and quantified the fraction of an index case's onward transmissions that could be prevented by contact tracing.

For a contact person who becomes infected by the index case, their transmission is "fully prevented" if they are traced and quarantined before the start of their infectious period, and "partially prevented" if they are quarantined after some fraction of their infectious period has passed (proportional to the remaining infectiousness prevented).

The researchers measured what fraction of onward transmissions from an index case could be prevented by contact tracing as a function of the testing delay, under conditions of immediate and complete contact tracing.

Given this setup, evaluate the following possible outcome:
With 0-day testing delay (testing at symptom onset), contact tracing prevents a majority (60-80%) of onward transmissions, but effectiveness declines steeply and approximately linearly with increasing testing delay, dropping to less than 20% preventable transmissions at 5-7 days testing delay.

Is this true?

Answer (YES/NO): NO